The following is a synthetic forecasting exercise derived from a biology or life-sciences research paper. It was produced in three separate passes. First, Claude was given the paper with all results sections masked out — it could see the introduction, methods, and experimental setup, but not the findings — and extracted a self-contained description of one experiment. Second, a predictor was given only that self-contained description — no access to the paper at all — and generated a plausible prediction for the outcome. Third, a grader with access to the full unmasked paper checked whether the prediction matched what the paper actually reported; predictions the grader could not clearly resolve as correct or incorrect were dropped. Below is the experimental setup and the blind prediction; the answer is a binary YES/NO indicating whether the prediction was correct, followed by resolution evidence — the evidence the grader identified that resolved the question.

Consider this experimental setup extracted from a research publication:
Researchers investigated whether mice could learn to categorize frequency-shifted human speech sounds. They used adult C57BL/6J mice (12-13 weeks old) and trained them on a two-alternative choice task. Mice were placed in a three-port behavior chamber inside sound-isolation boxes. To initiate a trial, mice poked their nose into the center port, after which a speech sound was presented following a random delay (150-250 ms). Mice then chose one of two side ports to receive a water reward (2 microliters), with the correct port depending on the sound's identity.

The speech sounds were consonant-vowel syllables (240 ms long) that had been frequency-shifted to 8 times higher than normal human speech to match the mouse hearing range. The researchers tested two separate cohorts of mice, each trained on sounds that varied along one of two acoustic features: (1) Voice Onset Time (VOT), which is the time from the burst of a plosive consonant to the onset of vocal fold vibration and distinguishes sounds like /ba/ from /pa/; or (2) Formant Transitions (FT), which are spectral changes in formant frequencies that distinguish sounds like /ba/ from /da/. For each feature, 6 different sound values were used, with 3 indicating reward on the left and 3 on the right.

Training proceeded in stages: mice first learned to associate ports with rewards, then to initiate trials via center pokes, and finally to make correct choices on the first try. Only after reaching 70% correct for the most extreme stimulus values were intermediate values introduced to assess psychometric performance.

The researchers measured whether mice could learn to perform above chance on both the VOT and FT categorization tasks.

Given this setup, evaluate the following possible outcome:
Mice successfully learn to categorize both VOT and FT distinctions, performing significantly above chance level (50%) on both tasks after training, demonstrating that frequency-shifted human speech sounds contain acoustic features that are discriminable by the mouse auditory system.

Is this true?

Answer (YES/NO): YES